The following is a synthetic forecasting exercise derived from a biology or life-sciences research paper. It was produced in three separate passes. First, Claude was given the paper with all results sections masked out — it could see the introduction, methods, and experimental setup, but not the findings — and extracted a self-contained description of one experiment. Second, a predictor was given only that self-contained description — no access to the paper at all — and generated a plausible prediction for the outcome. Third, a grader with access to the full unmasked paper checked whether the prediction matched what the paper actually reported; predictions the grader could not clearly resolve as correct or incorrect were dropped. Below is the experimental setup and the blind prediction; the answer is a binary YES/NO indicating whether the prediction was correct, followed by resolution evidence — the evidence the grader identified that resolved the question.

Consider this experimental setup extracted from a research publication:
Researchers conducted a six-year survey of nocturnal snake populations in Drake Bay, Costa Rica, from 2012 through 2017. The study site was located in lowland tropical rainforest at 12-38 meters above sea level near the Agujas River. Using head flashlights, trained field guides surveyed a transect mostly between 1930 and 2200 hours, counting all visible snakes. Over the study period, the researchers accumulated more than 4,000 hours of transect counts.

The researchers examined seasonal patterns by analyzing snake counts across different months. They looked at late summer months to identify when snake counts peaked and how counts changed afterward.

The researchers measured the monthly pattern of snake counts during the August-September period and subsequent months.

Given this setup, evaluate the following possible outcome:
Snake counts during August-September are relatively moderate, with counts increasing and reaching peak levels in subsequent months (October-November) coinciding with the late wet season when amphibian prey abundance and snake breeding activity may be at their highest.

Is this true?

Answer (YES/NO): NO